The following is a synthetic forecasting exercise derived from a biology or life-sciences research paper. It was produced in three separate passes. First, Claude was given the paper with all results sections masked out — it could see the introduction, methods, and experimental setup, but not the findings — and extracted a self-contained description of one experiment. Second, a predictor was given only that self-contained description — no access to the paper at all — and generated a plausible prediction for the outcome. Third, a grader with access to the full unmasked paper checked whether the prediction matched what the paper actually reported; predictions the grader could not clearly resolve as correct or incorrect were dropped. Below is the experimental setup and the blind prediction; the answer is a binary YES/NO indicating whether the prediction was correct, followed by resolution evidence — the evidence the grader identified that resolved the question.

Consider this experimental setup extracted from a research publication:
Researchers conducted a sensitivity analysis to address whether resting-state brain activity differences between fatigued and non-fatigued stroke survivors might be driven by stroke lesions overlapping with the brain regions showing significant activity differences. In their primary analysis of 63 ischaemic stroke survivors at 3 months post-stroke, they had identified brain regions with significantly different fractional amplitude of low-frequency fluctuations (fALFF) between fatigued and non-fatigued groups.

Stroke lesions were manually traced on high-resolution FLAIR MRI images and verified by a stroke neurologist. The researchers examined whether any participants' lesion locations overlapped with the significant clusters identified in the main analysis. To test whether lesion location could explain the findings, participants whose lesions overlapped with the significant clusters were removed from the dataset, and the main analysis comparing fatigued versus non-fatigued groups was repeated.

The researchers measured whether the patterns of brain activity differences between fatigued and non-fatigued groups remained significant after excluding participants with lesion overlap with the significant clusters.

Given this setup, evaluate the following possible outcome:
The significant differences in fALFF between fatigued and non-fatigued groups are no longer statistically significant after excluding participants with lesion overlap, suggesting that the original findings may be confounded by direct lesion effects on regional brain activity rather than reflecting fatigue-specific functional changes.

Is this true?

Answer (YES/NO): NO